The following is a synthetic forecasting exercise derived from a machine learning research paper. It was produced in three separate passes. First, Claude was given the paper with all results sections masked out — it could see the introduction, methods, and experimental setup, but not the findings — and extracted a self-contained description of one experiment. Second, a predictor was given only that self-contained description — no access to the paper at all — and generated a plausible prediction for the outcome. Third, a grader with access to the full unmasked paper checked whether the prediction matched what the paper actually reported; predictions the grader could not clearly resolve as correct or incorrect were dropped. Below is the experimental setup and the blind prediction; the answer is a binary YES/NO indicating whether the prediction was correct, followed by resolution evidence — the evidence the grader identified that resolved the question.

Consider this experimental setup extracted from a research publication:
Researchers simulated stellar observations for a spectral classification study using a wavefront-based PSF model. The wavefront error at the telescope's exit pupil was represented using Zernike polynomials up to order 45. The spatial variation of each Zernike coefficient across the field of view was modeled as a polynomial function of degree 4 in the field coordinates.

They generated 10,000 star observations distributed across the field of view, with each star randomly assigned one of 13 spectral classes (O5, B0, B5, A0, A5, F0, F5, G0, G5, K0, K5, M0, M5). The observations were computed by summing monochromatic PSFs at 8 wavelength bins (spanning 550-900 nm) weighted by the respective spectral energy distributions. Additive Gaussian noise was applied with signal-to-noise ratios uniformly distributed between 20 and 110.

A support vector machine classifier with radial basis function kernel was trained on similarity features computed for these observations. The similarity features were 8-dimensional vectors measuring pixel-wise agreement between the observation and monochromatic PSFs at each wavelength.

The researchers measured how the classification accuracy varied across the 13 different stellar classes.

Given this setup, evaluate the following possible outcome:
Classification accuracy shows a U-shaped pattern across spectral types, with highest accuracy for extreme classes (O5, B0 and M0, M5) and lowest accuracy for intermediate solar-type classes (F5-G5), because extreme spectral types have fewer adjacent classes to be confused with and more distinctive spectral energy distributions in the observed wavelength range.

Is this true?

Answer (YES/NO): NO